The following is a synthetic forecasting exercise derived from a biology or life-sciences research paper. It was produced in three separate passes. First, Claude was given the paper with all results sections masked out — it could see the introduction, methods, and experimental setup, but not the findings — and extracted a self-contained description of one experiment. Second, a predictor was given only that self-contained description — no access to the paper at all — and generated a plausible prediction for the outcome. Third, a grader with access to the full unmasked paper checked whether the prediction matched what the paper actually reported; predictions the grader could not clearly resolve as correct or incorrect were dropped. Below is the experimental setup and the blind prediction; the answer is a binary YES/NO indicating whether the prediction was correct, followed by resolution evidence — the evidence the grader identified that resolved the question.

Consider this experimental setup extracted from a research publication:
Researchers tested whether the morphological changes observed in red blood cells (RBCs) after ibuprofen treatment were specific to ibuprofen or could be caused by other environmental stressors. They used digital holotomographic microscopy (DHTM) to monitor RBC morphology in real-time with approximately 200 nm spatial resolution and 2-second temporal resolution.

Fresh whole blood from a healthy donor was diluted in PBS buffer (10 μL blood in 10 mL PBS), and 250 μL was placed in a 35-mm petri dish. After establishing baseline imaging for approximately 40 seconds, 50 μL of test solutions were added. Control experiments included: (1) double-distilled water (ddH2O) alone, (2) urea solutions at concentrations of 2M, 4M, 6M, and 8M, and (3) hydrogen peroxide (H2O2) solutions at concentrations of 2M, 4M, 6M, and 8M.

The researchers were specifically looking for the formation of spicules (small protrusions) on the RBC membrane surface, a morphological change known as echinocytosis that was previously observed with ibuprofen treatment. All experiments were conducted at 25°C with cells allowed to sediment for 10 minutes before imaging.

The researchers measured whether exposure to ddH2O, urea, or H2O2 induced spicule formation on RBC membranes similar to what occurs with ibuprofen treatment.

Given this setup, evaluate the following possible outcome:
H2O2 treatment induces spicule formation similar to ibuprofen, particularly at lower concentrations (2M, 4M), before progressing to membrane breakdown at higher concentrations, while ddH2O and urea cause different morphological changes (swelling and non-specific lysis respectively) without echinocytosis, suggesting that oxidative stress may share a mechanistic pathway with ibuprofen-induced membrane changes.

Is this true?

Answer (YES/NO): NO